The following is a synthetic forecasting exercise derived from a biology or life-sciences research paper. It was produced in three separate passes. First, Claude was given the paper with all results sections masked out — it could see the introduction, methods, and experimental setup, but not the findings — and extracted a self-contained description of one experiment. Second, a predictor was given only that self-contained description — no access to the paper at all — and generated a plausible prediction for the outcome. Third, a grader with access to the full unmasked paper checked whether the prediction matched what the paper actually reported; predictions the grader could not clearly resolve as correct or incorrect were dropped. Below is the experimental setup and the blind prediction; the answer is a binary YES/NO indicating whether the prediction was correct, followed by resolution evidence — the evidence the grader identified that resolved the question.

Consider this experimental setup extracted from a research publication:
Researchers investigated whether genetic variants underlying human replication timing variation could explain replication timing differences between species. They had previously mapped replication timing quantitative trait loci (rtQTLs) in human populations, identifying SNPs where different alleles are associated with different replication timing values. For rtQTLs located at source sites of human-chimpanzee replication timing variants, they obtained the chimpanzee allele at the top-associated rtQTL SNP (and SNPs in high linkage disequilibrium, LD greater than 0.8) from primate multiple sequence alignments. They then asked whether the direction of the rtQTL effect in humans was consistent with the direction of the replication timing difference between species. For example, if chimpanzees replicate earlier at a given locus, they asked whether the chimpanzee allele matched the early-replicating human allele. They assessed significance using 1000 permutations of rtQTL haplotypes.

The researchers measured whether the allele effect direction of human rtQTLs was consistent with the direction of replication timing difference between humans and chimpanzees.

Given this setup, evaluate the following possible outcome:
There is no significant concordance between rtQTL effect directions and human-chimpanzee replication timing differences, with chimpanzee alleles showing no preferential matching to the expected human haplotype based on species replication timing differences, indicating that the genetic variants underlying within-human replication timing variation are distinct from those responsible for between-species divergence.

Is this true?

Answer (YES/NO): NO